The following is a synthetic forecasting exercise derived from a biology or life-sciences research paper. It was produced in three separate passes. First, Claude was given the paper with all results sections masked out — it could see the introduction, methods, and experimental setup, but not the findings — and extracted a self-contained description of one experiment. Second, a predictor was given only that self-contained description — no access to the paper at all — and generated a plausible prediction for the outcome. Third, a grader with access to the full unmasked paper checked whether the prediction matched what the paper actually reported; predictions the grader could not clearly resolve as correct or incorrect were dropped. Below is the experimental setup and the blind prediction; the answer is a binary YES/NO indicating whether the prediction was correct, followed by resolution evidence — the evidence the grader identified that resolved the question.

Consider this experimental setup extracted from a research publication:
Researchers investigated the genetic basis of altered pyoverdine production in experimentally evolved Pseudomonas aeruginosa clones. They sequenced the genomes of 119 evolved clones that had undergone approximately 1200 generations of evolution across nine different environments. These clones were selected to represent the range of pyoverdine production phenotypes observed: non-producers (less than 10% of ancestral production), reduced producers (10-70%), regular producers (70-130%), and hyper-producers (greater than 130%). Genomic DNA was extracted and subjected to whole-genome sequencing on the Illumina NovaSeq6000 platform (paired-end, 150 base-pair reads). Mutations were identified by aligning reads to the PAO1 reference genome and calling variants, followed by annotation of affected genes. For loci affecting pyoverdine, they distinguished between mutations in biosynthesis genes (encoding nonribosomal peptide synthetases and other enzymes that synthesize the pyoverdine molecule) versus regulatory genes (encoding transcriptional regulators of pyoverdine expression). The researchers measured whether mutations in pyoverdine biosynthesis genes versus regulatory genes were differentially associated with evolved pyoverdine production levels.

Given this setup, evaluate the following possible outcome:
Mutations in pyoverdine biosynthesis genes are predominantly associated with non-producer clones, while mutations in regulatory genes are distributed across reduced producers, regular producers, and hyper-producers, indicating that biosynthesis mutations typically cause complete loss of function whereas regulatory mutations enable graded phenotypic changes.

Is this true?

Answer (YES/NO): NO